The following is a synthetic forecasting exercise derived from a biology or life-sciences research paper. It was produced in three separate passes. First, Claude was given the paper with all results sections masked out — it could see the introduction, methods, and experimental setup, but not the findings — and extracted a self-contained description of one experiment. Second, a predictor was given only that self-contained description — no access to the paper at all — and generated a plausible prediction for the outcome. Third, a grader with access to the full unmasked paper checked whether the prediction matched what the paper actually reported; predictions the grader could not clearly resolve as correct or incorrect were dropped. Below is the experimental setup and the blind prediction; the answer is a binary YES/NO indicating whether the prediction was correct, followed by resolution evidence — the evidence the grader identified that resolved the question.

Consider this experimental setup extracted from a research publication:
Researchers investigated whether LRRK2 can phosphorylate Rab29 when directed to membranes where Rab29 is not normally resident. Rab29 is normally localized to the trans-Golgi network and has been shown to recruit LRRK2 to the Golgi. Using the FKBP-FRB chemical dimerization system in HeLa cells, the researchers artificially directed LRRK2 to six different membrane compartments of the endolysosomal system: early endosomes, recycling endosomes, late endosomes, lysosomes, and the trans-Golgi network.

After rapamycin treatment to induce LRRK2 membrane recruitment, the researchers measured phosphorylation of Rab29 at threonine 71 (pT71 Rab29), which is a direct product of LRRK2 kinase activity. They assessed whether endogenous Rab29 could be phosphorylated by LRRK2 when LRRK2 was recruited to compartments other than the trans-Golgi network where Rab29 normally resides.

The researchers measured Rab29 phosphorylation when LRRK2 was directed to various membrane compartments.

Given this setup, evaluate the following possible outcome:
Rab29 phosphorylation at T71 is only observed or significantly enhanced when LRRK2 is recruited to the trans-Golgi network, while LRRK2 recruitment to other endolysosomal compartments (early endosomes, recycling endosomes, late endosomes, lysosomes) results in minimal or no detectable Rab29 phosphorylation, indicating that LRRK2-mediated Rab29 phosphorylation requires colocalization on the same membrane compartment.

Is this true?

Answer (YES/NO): NO